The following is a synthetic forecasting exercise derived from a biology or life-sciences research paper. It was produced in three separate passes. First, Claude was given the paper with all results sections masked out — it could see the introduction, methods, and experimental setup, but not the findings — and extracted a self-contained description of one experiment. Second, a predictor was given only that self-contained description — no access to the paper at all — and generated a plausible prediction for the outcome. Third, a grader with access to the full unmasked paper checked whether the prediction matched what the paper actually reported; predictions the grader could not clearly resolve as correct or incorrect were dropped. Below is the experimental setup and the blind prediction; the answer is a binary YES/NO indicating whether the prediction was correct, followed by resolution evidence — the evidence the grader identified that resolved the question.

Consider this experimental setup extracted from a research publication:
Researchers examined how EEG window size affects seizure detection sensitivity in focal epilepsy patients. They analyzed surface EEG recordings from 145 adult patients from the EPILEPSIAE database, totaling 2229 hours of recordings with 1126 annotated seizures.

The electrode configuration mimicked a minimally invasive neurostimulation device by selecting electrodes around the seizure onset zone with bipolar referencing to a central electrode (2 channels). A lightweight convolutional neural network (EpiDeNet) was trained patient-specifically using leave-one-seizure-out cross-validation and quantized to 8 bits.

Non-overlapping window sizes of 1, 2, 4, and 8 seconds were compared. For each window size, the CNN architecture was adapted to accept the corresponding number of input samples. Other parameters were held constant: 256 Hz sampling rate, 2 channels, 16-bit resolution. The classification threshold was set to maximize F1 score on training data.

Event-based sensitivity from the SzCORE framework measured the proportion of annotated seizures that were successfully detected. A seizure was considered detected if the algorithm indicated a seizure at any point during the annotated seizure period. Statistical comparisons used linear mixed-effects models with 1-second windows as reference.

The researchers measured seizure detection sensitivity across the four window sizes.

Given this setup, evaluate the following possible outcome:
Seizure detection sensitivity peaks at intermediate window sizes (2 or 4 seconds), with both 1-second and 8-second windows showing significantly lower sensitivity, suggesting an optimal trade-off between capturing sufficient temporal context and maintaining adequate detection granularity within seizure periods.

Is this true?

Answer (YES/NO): NO